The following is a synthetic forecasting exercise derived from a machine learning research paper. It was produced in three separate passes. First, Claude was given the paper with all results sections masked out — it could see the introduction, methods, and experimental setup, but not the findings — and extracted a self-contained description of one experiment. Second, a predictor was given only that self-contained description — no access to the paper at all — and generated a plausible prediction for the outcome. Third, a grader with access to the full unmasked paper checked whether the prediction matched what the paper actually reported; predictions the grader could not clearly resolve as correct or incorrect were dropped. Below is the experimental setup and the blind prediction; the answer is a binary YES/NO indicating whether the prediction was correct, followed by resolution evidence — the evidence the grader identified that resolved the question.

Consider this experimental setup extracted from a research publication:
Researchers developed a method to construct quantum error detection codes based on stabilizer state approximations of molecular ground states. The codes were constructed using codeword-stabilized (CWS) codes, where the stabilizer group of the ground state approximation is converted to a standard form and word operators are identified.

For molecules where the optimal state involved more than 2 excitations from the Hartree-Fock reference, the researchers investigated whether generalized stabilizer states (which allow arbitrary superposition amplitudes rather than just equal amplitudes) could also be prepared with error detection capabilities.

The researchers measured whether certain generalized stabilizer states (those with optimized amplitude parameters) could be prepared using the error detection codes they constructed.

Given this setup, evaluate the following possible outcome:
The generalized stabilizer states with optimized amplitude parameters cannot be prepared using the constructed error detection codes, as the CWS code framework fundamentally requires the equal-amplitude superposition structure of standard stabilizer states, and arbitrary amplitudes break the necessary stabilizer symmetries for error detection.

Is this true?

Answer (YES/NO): NO